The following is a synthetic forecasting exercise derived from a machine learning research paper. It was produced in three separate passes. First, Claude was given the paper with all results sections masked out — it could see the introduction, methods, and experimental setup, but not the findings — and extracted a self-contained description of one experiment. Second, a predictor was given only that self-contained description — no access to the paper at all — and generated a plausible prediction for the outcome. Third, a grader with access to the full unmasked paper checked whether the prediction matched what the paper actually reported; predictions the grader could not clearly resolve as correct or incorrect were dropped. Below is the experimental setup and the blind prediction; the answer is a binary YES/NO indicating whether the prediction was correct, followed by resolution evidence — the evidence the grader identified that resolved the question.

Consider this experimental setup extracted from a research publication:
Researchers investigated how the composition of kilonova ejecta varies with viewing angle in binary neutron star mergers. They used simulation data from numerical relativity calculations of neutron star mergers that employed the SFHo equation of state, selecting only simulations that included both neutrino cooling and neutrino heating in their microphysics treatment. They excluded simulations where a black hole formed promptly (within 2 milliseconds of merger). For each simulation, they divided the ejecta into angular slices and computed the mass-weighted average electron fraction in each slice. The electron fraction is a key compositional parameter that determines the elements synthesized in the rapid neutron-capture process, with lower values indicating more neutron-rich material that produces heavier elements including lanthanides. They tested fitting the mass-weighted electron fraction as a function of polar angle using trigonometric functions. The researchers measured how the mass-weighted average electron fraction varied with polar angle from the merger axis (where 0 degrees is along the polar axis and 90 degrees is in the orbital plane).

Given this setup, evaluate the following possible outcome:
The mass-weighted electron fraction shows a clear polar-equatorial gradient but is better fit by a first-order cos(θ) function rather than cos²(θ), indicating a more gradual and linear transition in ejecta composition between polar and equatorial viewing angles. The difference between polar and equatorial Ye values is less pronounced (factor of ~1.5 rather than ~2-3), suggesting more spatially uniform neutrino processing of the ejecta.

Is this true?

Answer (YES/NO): NO